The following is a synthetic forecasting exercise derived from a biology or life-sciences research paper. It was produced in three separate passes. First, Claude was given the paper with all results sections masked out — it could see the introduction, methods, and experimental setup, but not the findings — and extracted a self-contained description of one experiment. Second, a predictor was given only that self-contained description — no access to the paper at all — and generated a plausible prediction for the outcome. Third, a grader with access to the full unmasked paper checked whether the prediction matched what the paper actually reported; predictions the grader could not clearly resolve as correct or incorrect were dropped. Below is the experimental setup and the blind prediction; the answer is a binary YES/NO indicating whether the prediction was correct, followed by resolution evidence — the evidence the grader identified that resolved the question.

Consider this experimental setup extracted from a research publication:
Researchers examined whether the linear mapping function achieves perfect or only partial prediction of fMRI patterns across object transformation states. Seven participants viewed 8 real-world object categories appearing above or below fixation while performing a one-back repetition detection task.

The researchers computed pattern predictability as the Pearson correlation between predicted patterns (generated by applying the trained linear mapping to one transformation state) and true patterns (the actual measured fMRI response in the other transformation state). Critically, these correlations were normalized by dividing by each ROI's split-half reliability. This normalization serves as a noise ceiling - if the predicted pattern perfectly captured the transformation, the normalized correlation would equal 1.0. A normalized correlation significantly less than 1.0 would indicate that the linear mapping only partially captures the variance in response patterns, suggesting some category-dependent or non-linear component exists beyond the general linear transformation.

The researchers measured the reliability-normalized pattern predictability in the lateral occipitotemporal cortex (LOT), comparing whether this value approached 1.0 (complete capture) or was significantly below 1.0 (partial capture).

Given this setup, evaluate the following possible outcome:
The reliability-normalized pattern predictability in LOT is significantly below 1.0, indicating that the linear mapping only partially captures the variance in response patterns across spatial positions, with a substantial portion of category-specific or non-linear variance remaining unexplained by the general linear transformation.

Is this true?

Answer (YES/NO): YES